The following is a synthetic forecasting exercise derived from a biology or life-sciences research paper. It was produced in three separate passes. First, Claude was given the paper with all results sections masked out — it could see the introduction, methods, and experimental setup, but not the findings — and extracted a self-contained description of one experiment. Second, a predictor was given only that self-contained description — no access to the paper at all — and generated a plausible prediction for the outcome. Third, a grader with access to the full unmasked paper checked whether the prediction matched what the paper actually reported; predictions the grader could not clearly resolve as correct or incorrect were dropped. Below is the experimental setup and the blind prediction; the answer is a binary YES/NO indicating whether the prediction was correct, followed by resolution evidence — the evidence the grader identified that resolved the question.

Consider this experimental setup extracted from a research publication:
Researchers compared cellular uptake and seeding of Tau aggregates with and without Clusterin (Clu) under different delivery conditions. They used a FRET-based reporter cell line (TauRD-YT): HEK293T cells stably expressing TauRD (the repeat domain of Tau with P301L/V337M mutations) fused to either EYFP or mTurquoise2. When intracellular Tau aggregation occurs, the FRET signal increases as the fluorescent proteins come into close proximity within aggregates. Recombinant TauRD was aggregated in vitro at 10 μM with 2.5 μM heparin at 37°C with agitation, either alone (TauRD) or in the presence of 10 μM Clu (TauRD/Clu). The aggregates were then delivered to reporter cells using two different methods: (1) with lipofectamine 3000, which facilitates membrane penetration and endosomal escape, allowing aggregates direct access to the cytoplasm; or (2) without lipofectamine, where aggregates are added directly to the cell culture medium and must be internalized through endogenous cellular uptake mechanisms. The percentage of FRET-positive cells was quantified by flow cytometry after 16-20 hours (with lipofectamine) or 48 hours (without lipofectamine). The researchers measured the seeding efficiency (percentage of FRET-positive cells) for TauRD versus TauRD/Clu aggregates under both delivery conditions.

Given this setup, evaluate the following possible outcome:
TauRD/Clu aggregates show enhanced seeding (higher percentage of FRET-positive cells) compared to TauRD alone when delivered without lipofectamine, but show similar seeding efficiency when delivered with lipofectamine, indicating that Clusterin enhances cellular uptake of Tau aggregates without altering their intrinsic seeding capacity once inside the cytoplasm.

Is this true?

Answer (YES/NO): NO